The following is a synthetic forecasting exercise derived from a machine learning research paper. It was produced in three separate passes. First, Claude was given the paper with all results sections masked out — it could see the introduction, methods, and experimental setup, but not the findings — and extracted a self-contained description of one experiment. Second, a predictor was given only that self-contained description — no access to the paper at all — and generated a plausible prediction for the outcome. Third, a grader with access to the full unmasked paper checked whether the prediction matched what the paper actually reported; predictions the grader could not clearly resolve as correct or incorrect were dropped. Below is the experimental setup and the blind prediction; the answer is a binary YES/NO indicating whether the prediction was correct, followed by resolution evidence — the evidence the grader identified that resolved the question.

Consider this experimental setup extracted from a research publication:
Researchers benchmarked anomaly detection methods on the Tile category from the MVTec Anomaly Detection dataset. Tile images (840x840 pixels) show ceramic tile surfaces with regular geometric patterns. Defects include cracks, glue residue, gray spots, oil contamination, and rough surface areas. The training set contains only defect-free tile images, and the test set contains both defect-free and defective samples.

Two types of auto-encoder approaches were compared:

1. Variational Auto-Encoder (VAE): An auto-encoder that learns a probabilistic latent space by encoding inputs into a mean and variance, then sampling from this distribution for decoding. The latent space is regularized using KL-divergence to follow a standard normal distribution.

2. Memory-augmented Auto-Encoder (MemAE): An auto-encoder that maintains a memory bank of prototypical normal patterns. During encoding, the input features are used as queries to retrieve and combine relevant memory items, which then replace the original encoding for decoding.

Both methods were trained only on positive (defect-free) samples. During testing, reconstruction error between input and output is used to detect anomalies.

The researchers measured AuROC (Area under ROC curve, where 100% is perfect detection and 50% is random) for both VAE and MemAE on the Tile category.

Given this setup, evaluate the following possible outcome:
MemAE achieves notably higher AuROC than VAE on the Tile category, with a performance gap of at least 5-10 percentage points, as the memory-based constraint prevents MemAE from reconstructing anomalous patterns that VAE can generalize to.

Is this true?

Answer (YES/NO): YES